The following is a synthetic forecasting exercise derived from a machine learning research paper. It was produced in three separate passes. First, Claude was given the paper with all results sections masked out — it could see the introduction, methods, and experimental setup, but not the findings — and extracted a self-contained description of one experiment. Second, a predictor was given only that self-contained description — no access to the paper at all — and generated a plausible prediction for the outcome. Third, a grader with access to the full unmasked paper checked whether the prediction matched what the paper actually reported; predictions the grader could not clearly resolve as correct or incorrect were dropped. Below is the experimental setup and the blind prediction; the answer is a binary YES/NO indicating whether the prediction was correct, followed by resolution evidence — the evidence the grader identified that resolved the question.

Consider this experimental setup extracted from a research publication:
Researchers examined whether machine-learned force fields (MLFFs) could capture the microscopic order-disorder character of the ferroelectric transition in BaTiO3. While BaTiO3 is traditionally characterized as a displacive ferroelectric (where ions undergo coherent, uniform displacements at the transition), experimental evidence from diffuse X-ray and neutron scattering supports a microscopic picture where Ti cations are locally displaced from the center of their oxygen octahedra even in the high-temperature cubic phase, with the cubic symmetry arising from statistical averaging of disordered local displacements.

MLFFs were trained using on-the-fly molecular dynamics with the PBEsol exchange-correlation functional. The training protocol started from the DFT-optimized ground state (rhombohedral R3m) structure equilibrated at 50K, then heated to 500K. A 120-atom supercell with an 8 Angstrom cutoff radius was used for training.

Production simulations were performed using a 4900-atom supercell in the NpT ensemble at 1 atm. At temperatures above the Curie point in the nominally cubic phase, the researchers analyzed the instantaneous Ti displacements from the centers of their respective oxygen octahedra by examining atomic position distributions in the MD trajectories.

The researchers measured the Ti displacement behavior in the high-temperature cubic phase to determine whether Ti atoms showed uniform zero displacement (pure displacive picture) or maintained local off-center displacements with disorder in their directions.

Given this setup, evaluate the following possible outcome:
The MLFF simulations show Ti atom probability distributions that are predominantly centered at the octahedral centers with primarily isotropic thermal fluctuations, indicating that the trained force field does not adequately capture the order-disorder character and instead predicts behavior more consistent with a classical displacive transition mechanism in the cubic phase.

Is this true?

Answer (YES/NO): NO